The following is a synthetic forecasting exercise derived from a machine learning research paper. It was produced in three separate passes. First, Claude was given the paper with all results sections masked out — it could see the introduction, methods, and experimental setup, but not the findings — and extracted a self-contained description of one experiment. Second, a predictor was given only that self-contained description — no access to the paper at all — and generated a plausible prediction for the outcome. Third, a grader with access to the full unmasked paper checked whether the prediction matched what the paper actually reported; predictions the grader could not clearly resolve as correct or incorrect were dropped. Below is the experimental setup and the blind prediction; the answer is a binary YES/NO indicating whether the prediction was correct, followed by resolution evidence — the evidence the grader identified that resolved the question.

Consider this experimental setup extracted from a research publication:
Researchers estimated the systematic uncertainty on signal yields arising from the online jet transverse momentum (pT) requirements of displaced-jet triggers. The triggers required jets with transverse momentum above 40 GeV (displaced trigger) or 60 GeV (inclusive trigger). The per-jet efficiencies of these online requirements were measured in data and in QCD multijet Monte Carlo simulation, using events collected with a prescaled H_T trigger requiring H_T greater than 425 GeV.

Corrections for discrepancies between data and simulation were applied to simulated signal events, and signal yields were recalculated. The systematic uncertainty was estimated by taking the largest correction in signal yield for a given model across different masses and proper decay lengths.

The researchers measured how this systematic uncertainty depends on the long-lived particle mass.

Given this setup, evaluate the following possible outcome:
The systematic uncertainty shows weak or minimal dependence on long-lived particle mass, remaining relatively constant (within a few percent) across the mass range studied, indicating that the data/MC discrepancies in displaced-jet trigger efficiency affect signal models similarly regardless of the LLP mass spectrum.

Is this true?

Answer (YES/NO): NO